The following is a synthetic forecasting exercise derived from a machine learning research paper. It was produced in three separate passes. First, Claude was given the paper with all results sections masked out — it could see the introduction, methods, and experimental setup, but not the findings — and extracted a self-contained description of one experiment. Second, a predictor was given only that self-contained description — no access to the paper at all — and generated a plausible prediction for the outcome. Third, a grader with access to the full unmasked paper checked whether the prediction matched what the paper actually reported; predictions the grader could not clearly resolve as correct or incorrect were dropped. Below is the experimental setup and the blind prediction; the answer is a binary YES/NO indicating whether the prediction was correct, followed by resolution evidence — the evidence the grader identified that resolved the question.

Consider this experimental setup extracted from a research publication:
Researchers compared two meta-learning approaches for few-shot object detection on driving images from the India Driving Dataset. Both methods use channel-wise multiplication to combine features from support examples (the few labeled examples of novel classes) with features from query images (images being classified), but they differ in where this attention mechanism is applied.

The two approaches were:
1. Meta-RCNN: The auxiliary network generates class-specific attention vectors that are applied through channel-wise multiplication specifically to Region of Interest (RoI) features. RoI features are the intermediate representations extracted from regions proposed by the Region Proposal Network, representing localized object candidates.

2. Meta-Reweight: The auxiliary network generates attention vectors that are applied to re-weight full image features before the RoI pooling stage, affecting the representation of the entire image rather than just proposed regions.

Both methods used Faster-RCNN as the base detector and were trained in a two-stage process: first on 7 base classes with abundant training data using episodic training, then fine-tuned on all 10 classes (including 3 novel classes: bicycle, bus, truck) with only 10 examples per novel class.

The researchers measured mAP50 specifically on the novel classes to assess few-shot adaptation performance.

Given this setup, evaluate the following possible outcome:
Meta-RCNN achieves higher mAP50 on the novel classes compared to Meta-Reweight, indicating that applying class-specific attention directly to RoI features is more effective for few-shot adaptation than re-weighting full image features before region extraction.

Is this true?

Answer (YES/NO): NO